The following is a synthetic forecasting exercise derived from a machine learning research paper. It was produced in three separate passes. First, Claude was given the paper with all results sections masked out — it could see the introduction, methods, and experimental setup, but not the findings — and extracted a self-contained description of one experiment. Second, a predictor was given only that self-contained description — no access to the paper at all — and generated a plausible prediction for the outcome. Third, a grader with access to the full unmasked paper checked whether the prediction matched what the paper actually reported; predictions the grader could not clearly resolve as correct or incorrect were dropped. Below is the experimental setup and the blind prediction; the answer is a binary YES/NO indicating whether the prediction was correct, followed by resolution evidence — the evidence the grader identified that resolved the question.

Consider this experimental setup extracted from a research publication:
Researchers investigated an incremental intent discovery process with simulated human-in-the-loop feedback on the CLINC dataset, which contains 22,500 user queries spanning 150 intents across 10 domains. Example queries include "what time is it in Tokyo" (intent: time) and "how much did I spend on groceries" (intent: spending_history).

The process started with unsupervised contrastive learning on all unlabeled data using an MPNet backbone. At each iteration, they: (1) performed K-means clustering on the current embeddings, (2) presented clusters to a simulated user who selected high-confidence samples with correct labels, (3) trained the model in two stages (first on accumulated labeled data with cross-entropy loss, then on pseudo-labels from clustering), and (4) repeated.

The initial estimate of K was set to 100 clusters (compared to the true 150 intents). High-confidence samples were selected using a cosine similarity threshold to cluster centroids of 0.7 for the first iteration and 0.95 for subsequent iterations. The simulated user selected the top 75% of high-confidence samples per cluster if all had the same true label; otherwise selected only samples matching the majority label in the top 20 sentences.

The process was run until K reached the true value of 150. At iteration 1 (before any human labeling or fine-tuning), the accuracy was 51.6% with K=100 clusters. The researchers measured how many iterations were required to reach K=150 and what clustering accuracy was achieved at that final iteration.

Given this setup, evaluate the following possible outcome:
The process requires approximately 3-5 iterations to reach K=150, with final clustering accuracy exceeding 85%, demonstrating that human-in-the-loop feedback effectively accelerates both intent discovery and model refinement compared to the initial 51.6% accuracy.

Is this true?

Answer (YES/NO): NO